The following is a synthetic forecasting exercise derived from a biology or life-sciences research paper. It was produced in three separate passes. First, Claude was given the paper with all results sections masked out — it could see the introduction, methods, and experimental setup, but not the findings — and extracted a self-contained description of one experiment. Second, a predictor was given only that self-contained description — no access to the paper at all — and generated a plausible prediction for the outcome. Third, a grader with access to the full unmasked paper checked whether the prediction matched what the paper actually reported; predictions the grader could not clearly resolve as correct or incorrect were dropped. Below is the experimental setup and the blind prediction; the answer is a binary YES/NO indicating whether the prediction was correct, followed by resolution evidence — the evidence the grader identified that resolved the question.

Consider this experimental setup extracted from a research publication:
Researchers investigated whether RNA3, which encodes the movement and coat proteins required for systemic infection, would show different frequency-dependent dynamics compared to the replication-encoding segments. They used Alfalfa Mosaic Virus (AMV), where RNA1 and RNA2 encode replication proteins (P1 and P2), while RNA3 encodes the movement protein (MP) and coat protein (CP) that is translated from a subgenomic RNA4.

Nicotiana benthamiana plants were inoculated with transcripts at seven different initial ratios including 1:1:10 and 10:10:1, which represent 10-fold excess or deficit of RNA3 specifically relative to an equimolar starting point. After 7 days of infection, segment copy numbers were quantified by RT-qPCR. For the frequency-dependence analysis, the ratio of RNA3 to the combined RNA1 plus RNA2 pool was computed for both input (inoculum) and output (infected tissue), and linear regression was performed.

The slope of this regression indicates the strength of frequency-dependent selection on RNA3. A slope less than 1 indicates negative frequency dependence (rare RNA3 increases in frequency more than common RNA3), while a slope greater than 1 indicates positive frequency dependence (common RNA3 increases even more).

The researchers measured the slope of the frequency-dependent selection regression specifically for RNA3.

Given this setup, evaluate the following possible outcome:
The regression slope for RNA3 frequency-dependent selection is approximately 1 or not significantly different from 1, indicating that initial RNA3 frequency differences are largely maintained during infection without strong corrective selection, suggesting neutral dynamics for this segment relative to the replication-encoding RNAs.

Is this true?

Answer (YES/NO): NO